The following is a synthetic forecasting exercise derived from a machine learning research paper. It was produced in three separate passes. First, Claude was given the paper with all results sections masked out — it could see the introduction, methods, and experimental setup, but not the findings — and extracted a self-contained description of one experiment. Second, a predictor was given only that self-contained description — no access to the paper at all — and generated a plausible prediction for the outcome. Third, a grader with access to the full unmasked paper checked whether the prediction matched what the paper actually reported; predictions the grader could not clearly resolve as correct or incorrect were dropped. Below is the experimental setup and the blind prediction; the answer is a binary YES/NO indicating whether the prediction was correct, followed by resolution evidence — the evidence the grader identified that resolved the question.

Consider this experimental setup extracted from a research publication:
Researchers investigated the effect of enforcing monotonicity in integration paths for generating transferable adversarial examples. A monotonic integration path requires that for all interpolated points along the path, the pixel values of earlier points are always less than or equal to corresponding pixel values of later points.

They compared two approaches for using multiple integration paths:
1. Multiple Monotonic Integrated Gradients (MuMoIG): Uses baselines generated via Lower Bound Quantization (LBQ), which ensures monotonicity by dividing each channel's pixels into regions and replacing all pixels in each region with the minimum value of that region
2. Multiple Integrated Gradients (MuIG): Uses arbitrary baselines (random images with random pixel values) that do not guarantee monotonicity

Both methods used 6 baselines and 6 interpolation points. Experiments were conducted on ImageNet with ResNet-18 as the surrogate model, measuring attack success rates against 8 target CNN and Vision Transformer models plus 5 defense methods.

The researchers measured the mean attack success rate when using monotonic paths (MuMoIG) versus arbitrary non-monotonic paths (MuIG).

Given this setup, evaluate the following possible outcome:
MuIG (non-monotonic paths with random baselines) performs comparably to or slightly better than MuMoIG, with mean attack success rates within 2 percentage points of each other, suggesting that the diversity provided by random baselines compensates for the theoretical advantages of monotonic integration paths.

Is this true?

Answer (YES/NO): NO